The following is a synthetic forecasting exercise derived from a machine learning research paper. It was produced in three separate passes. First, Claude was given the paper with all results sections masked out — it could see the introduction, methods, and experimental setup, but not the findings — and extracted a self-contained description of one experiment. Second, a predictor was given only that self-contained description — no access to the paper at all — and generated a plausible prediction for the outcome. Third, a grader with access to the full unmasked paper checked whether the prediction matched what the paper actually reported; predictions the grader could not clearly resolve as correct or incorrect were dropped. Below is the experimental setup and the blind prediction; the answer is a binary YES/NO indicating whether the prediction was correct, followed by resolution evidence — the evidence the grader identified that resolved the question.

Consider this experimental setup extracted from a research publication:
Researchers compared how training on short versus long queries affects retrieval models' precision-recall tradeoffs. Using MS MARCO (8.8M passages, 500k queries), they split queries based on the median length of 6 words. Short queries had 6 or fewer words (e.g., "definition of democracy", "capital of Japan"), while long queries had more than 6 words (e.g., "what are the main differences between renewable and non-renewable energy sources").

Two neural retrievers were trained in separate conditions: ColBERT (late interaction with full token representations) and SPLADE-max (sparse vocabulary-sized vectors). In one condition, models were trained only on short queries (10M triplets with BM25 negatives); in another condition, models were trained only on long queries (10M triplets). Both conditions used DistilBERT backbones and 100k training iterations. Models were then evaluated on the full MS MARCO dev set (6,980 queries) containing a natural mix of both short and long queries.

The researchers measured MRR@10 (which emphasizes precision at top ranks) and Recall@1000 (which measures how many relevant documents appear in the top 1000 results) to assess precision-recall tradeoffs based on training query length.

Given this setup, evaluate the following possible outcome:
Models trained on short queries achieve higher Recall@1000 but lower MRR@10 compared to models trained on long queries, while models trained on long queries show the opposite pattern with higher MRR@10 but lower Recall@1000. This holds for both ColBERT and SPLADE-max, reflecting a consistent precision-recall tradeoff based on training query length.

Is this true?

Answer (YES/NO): NO